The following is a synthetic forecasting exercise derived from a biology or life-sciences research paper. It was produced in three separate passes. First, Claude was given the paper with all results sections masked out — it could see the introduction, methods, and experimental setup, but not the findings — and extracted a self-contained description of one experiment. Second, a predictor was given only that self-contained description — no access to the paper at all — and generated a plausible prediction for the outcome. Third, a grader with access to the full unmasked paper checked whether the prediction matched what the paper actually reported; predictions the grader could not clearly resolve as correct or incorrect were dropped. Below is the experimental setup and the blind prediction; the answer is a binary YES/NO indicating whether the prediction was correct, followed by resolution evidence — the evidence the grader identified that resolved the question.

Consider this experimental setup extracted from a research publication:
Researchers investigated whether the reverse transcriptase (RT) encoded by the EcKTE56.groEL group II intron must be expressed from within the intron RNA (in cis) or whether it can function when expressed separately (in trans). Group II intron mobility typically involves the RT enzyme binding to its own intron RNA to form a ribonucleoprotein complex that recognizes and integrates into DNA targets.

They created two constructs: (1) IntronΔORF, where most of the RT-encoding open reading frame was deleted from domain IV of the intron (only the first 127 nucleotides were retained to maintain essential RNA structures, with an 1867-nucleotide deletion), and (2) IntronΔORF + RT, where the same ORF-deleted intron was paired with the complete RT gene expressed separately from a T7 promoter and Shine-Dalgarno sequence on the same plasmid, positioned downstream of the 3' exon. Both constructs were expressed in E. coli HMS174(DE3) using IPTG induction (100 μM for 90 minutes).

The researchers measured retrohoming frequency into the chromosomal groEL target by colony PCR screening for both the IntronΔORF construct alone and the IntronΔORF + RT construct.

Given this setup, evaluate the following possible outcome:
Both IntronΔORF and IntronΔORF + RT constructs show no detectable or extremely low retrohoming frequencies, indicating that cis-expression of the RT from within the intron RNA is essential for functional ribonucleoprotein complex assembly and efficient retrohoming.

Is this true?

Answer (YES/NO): NO